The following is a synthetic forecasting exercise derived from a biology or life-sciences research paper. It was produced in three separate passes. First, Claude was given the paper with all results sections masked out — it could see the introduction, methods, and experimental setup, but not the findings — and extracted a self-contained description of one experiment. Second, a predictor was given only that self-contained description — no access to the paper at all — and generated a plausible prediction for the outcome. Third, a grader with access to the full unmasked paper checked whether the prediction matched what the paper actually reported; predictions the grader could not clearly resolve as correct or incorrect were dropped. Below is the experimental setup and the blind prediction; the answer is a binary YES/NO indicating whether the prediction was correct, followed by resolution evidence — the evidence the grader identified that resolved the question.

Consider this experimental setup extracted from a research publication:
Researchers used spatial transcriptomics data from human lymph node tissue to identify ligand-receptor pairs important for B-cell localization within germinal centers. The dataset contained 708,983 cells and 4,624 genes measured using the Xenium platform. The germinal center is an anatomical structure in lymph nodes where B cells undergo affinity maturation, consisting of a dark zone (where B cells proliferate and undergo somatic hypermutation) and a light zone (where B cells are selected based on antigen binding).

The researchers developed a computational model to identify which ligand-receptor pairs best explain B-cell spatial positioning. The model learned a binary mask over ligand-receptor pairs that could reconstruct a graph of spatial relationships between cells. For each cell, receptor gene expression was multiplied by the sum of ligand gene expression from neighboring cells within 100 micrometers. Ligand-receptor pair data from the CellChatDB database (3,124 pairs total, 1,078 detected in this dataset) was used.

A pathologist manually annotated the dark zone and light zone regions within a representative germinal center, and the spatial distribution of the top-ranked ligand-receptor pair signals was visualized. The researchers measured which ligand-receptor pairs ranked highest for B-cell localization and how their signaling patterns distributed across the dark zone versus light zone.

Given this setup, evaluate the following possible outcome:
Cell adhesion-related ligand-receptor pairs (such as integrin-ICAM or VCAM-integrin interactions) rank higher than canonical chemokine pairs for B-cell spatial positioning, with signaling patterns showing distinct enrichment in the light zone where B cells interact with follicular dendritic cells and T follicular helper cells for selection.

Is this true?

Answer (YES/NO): NO